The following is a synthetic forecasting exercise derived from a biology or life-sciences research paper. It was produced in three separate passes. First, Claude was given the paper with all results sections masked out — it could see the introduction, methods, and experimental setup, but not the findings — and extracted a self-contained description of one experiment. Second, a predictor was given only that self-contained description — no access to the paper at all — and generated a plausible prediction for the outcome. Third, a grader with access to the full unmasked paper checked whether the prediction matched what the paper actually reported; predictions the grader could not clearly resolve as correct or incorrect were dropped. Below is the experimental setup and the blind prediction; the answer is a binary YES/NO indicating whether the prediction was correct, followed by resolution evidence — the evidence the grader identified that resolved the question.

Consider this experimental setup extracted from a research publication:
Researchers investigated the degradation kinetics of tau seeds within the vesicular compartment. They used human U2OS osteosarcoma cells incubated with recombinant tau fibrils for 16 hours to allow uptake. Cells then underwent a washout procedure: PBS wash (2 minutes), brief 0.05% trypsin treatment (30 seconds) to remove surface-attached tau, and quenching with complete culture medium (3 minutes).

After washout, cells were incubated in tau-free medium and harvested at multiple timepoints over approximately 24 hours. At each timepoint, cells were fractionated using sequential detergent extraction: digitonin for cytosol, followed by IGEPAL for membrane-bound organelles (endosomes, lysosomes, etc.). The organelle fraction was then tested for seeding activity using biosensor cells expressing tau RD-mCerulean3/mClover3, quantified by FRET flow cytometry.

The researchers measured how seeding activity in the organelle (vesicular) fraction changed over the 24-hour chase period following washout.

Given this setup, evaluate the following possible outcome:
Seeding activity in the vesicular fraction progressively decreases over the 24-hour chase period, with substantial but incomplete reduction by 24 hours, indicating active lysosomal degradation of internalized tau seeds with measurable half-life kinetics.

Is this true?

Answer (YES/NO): NO